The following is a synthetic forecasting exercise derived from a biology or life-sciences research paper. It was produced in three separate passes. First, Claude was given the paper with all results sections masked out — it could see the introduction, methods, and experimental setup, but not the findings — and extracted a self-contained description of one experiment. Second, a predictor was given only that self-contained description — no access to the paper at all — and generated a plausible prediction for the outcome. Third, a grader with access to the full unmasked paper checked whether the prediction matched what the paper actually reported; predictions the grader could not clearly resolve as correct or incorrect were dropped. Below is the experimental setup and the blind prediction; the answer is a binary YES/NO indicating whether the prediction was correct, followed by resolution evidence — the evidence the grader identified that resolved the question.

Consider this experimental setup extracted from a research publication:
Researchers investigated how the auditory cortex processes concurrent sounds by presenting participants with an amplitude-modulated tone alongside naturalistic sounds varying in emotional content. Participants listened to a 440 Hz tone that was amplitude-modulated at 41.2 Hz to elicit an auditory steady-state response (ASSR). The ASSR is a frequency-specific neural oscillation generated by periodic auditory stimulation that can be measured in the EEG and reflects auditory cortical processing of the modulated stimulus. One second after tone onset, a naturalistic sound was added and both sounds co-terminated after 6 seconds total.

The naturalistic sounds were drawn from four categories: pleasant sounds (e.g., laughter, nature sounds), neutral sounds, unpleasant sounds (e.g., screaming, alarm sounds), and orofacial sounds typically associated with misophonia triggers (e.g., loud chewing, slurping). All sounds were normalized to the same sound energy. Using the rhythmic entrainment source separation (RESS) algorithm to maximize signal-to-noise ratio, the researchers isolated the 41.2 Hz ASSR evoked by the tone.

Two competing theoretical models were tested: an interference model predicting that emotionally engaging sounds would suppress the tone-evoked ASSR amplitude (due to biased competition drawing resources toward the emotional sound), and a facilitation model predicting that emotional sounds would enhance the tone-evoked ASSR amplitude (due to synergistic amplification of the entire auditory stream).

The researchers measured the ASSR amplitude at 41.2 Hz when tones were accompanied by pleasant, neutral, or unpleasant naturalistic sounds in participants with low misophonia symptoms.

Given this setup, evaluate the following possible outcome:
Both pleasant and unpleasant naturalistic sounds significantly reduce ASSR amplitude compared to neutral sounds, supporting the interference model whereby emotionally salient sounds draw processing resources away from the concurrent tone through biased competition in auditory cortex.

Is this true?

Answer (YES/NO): NO